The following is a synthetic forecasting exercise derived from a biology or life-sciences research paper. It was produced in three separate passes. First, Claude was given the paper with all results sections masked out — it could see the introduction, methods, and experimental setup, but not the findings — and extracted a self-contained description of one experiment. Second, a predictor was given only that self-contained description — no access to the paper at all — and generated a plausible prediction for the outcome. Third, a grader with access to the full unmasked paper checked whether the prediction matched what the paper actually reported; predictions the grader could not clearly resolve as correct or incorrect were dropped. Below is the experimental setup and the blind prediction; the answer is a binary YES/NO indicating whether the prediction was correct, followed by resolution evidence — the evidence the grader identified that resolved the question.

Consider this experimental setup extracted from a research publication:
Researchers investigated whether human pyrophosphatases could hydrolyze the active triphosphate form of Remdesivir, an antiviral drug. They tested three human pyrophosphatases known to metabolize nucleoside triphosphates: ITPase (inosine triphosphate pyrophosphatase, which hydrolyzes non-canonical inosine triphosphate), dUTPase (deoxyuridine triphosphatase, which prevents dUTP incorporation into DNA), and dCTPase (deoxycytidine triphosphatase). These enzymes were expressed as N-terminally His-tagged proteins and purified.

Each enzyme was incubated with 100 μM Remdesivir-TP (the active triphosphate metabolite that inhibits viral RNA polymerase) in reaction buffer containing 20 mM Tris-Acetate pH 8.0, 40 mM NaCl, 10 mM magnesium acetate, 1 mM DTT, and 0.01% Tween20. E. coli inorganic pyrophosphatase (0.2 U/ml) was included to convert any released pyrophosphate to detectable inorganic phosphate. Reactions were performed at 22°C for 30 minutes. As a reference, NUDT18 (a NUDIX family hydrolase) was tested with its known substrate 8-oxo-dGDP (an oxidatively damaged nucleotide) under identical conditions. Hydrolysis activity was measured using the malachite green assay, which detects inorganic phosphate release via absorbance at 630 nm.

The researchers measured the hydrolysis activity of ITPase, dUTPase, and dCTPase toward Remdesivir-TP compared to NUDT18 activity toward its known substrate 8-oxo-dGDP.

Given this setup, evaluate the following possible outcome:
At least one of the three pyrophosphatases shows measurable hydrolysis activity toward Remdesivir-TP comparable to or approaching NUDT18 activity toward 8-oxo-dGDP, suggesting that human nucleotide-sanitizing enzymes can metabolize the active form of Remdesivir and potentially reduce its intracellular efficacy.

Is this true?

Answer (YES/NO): NO